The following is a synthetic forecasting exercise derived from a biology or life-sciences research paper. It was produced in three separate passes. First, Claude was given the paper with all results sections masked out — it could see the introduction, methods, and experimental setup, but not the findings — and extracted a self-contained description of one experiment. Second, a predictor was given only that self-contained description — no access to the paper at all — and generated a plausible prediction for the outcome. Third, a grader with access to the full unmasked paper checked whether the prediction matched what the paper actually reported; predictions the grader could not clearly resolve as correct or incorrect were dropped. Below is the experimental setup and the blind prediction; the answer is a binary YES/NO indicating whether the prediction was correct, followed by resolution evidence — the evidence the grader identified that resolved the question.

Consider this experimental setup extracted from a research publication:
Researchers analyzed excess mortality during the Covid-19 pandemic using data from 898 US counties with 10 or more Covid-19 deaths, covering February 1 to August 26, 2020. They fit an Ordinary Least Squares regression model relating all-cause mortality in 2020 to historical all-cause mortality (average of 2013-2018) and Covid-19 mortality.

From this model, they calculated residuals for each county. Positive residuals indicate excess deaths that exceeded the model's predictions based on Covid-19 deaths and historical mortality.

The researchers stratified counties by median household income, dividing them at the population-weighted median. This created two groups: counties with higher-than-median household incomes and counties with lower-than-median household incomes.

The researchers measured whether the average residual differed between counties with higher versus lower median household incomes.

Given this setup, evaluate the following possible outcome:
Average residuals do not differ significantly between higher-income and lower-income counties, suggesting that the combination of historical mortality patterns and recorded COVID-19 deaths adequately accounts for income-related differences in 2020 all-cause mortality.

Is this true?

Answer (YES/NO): NO